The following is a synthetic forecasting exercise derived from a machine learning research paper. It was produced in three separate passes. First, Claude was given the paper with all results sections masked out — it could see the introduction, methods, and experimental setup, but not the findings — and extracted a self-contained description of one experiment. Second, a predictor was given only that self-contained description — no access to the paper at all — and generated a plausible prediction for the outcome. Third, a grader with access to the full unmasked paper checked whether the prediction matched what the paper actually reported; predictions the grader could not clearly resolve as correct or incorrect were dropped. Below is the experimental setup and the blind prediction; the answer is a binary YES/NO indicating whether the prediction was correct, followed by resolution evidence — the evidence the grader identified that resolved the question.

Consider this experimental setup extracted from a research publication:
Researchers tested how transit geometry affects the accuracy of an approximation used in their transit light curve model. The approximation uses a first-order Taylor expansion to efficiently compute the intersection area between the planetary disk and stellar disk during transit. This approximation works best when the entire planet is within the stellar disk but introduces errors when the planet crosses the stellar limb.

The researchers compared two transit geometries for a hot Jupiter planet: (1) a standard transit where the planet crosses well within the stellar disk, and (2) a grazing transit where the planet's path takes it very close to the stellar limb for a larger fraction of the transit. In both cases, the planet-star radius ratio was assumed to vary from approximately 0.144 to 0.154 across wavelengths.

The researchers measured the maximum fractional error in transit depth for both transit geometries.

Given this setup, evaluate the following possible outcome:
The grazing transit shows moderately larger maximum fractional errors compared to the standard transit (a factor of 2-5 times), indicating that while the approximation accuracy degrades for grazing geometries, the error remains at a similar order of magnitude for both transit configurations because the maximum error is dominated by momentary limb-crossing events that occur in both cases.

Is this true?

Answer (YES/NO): NO